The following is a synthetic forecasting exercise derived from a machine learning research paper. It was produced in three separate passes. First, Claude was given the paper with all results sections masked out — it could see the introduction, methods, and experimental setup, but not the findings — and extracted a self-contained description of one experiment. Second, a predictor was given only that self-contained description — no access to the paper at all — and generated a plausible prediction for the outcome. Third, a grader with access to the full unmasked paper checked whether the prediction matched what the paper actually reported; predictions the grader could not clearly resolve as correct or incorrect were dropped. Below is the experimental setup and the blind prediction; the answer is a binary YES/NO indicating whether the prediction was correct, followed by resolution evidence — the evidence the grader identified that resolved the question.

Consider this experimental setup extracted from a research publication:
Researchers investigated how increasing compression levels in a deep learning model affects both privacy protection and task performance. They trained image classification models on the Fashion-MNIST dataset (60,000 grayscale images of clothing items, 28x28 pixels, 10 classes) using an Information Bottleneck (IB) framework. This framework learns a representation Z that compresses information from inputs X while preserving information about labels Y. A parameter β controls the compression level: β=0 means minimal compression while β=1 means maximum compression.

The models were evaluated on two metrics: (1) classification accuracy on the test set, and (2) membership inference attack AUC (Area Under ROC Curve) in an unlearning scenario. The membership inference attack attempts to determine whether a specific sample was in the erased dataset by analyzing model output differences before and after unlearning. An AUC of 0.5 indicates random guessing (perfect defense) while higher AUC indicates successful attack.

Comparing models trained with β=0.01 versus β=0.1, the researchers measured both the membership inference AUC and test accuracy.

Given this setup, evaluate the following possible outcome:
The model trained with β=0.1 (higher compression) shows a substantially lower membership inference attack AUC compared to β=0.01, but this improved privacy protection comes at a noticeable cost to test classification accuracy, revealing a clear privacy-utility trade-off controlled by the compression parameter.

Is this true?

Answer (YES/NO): NO